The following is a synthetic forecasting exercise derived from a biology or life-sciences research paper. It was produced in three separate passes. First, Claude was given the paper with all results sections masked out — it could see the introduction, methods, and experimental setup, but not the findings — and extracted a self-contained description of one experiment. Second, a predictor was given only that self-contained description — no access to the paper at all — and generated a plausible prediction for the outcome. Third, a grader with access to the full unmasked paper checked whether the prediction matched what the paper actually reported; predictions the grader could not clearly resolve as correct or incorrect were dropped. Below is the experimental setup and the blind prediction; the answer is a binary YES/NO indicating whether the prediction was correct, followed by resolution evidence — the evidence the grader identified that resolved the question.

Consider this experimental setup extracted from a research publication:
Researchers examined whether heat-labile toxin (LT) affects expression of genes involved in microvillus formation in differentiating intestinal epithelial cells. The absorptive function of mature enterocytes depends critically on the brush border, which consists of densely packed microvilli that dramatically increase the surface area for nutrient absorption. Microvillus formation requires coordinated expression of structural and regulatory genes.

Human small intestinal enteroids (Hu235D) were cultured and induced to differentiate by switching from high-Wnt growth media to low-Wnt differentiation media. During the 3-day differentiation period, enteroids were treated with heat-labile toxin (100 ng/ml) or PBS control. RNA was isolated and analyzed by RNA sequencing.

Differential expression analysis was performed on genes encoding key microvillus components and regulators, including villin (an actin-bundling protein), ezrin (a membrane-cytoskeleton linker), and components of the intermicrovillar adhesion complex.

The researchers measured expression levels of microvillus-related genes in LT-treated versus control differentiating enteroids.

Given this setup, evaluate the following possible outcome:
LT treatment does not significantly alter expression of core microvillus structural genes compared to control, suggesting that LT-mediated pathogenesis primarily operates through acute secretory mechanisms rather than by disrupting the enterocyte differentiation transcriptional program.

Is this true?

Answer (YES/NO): NO